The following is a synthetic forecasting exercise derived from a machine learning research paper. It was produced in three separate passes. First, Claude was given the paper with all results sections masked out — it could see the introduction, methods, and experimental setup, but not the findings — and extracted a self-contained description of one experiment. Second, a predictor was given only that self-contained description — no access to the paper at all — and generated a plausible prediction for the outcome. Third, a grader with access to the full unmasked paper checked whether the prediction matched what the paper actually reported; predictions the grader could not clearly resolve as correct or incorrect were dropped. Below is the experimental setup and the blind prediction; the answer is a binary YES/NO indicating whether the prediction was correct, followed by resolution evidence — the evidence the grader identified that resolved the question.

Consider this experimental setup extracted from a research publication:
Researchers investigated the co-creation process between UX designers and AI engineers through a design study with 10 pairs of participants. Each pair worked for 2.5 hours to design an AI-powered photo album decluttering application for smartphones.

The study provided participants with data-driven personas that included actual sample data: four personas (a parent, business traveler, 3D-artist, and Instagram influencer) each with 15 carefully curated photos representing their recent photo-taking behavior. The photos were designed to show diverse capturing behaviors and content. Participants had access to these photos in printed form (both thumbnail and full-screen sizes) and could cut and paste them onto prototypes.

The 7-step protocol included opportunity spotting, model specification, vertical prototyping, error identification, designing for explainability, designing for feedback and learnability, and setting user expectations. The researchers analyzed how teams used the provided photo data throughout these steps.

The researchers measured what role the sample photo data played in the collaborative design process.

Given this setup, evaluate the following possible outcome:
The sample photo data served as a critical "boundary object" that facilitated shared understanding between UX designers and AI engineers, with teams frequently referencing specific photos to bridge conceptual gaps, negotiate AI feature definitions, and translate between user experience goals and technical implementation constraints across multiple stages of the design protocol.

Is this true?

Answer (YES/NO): YES